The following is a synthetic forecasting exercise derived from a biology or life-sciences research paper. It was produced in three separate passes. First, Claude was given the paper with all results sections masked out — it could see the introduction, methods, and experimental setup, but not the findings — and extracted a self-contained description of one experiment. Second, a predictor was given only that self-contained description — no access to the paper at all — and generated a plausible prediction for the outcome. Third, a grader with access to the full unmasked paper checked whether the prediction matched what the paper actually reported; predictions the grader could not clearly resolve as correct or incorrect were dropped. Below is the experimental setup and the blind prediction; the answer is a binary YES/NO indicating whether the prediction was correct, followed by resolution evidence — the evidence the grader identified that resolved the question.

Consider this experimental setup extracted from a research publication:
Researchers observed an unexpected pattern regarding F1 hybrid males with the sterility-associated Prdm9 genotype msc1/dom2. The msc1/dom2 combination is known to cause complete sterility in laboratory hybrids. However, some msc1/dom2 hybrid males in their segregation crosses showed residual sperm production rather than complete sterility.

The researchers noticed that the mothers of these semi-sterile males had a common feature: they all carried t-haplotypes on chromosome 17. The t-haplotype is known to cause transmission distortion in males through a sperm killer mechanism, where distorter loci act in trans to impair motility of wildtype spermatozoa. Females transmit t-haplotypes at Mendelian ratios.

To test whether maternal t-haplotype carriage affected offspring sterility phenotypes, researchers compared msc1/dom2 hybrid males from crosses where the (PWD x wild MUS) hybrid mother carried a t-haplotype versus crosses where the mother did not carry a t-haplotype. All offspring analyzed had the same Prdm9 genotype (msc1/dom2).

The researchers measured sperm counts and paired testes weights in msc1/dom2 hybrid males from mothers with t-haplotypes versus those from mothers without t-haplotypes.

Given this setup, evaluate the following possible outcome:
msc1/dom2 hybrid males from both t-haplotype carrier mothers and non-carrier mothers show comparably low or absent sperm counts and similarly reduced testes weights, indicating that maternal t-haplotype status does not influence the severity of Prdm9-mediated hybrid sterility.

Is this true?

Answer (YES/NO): NO